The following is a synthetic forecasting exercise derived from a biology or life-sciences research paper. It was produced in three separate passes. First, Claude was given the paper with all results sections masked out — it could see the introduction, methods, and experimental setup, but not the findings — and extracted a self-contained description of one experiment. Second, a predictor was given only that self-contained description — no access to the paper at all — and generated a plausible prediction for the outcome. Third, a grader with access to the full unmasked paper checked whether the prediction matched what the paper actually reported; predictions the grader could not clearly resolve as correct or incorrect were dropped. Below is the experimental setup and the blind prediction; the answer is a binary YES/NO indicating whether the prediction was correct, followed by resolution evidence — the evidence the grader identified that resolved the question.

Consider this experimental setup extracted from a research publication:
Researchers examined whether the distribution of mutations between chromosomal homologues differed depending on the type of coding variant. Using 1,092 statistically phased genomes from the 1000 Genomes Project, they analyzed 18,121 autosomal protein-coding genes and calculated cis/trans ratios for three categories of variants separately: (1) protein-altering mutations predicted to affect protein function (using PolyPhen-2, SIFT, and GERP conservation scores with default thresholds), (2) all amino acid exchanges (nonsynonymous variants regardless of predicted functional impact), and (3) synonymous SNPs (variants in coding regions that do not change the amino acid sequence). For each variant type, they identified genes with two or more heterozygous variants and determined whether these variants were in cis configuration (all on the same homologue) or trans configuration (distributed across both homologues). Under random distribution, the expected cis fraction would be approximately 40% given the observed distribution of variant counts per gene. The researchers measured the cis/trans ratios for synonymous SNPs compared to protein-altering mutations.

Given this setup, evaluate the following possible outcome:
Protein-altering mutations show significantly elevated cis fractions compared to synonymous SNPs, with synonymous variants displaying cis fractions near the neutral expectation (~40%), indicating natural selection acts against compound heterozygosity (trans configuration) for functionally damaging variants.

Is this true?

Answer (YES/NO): NO